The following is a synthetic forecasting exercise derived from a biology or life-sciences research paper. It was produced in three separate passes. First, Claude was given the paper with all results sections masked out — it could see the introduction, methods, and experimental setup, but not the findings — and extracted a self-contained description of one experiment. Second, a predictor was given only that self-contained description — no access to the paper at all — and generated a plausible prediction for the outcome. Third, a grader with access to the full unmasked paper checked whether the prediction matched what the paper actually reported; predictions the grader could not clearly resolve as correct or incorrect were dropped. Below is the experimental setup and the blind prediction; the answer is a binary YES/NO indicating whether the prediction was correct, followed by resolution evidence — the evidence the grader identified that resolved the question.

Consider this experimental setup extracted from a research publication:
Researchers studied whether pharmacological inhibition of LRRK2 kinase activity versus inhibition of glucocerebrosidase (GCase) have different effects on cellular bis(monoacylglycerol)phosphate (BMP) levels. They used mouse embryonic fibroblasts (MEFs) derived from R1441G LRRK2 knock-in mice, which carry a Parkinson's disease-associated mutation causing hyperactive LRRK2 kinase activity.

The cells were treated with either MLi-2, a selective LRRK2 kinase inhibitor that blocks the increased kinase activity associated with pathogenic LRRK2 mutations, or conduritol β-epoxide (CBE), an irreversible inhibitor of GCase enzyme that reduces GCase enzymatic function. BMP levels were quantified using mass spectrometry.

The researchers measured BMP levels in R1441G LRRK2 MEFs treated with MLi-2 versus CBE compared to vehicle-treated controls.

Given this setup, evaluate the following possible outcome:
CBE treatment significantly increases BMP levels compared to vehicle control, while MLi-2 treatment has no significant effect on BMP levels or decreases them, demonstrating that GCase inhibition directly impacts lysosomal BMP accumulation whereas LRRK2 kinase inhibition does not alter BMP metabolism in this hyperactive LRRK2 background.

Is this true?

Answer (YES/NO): YES